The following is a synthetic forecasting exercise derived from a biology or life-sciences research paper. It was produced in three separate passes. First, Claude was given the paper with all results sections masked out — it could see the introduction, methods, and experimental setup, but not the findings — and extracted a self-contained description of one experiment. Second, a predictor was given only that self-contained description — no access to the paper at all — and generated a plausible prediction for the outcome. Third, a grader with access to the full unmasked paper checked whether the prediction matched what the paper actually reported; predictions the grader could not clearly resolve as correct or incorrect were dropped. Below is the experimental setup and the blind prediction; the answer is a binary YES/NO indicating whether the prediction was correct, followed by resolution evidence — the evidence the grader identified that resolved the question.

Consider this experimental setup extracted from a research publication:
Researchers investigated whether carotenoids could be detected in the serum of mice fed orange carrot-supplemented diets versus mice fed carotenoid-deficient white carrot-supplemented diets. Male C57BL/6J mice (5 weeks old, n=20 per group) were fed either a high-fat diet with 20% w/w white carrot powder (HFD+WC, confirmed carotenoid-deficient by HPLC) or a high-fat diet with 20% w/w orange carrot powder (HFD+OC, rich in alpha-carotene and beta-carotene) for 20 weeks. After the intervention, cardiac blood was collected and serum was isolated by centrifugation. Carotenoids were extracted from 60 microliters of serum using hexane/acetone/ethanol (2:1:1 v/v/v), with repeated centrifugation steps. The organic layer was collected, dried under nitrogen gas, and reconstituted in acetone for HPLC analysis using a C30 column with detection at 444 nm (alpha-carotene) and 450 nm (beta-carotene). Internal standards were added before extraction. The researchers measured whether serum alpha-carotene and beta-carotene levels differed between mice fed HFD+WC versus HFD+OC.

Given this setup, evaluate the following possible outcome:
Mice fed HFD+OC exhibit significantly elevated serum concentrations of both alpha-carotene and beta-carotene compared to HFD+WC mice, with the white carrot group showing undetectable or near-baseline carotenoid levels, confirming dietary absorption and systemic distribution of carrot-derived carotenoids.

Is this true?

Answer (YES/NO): YES